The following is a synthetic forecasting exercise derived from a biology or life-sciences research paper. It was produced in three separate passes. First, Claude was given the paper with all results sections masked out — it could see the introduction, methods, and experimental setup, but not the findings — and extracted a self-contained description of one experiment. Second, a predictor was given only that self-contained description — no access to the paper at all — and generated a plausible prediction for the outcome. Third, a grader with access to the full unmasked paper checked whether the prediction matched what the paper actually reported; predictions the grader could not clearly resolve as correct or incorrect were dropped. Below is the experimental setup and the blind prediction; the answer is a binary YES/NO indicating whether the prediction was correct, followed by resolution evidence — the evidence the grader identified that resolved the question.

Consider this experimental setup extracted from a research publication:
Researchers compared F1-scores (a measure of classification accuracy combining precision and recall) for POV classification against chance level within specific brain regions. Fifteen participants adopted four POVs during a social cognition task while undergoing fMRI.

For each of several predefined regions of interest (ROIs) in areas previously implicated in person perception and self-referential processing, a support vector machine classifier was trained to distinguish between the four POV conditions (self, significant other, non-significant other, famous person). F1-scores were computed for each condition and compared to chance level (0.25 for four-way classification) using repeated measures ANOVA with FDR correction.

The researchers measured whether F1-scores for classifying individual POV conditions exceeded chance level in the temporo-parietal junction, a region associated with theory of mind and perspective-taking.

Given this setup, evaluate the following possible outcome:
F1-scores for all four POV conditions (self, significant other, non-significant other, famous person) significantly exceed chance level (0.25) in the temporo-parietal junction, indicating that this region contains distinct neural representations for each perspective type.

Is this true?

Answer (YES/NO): NO